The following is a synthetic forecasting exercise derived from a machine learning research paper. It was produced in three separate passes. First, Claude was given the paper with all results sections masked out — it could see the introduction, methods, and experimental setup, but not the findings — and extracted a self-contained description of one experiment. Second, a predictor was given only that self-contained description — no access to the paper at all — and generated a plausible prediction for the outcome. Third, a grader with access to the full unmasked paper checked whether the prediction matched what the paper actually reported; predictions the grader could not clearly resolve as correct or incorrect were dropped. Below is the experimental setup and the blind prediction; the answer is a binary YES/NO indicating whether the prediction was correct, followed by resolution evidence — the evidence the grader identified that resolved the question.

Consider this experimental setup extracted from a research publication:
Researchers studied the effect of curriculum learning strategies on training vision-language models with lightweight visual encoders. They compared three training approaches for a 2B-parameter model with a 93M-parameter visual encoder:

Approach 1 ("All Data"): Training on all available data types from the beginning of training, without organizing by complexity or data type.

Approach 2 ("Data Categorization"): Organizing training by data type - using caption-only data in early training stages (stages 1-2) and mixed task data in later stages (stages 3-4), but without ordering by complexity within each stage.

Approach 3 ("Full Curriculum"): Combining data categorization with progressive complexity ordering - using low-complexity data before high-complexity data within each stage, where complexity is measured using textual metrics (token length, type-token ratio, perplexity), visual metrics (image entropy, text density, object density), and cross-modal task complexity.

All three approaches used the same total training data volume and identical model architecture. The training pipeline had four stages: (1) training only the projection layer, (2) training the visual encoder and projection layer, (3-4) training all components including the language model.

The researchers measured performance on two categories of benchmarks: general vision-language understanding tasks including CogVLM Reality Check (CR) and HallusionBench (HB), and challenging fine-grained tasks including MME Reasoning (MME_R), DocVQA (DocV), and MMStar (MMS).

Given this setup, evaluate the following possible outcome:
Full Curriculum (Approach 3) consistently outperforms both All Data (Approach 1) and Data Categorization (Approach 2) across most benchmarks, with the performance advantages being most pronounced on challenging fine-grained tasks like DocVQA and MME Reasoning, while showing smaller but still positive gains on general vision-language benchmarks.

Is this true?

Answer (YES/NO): YES